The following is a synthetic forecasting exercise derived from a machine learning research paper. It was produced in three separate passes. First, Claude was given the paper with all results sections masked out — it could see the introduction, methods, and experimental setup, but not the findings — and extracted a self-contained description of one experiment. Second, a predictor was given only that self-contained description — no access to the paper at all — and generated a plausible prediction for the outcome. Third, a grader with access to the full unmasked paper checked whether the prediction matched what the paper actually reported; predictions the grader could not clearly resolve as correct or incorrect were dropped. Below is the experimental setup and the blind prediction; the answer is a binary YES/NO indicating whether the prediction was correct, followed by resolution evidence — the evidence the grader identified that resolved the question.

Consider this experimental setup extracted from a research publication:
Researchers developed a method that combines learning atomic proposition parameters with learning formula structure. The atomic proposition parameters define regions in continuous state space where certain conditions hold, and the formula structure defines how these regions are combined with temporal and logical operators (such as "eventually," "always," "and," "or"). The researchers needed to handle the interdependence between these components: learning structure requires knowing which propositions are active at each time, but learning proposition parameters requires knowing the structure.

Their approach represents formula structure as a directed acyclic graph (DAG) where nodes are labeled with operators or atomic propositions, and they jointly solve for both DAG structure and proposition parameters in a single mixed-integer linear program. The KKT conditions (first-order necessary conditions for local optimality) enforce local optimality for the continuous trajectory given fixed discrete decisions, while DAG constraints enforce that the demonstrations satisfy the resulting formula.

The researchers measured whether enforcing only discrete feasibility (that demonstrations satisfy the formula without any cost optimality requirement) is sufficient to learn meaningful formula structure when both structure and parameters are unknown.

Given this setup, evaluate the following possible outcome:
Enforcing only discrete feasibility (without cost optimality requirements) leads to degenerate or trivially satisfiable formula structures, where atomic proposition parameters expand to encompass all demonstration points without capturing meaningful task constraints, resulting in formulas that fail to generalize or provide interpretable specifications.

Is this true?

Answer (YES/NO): YES